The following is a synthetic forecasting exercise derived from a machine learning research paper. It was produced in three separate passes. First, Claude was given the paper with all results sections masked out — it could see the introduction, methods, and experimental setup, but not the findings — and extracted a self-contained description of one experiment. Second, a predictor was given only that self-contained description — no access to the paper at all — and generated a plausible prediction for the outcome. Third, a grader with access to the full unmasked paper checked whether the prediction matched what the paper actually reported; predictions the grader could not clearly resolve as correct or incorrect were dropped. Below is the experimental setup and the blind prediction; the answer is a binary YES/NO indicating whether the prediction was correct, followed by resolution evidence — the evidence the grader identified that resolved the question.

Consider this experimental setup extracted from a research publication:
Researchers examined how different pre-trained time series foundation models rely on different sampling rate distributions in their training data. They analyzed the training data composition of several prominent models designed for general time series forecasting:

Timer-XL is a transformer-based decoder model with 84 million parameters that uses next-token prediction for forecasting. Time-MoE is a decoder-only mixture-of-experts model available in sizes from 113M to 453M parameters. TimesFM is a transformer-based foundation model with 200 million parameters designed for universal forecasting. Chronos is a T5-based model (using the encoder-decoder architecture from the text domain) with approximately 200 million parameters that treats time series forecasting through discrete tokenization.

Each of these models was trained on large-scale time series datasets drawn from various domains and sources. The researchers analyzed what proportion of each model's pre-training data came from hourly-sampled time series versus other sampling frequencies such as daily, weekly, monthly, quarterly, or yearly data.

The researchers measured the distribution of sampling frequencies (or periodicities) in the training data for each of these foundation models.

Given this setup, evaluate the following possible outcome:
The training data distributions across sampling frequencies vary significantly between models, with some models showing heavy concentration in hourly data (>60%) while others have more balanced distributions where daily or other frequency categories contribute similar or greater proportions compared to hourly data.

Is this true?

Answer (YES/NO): NO